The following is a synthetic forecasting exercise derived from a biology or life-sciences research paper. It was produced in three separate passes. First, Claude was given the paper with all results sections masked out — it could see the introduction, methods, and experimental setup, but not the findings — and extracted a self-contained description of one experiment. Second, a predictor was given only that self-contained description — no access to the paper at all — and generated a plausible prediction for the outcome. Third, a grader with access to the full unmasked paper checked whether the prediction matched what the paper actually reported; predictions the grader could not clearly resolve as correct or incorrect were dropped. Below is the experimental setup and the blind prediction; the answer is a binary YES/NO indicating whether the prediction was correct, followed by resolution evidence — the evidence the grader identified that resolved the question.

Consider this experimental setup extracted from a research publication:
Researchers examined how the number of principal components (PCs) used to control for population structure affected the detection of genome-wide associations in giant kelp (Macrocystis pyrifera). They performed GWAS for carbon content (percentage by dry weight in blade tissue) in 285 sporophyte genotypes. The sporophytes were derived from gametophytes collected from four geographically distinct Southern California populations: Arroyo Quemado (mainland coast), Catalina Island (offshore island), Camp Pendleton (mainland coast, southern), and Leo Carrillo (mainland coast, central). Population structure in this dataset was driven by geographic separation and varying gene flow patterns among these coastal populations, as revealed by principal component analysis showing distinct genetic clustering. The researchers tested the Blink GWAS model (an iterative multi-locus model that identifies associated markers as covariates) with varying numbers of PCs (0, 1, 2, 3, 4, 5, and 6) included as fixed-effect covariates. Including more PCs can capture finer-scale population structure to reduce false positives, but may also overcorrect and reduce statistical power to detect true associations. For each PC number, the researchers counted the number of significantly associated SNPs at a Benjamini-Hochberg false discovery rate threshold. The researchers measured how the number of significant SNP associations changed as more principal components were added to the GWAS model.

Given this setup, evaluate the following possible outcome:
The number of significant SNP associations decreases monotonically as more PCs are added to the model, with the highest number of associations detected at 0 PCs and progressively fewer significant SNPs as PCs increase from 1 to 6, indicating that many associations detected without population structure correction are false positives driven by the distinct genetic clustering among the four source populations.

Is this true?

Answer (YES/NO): NO